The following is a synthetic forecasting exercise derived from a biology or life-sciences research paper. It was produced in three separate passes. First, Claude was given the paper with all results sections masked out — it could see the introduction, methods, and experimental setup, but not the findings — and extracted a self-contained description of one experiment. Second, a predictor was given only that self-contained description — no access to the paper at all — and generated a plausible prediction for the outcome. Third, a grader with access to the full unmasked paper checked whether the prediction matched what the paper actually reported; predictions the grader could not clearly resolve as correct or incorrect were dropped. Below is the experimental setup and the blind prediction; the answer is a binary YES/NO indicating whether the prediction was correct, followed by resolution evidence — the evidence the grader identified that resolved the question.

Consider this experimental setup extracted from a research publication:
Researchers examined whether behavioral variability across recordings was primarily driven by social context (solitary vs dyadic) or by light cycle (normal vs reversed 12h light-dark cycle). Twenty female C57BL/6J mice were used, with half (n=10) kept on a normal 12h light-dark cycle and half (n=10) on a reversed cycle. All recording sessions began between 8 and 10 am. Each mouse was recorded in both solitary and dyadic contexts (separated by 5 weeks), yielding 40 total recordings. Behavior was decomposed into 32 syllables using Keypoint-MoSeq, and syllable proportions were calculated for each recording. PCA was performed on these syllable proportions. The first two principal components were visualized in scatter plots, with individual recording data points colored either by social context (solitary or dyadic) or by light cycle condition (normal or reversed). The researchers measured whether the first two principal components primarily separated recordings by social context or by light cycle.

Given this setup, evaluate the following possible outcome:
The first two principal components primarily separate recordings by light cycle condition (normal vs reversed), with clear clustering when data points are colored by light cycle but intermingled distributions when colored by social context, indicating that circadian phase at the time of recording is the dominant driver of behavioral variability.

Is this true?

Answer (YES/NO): NO